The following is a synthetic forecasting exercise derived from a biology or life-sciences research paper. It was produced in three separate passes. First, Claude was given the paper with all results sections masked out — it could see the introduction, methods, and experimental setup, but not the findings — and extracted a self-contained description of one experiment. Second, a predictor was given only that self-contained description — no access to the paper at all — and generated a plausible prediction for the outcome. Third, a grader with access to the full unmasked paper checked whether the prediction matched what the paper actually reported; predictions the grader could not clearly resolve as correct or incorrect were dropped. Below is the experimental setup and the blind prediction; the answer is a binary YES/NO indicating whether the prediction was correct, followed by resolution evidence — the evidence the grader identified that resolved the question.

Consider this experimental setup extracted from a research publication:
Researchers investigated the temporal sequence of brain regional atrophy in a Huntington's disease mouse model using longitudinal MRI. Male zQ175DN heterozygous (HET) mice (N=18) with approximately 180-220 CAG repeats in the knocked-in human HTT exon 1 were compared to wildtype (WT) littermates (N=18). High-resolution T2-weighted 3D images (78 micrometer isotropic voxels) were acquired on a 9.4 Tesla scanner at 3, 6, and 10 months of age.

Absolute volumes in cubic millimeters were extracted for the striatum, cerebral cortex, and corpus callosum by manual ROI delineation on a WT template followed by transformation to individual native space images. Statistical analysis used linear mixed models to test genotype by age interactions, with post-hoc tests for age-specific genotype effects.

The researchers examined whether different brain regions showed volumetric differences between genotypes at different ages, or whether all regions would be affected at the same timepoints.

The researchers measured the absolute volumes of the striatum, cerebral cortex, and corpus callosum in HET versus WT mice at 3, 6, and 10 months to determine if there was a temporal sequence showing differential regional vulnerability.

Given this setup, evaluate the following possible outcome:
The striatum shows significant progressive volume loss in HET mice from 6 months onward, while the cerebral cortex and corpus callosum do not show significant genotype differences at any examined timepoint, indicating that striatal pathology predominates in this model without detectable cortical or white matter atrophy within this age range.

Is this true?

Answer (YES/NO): NO